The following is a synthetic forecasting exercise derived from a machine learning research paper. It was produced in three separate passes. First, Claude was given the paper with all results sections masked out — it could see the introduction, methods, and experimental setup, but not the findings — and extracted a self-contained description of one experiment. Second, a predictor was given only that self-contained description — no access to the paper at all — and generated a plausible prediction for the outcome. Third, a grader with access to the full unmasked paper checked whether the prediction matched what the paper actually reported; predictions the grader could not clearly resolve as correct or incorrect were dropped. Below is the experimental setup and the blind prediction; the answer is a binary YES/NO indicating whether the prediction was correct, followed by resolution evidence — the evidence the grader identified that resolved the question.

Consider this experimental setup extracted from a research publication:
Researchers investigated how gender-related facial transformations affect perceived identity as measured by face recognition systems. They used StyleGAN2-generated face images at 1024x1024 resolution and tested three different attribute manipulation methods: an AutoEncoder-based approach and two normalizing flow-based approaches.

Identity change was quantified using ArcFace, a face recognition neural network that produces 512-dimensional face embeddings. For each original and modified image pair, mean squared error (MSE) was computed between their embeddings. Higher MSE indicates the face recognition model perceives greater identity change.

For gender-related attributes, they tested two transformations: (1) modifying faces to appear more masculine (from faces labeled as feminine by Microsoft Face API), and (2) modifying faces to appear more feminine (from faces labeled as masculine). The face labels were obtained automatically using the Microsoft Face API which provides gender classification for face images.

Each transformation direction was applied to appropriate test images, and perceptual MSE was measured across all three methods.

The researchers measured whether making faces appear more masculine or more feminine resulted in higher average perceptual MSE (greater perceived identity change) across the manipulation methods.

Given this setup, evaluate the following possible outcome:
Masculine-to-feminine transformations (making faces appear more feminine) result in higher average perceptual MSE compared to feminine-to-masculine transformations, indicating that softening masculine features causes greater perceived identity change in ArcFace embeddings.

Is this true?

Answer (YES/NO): NO